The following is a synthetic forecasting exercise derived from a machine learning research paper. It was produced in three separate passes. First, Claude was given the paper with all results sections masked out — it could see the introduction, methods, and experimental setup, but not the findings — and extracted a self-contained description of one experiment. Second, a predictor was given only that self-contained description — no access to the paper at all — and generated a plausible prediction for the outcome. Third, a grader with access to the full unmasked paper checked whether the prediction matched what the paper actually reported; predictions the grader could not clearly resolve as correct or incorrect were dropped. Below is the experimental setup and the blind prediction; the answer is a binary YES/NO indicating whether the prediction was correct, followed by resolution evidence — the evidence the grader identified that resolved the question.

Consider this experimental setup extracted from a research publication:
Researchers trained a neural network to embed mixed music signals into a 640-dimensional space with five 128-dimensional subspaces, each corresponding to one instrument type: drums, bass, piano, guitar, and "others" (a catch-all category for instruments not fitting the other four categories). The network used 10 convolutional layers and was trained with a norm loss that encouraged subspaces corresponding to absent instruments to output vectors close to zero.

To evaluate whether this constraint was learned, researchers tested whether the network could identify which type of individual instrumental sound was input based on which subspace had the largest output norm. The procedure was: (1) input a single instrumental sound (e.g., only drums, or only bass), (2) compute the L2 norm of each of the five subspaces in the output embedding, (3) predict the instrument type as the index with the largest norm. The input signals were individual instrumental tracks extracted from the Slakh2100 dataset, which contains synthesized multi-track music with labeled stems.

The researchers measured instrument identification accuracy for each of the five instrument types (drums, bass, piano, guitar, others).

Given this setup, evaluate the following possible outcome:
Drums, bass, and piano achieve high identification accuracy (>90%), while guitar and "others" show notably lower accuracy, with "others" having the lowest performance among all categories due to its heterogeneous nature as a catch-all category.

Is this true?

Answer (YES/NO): NO